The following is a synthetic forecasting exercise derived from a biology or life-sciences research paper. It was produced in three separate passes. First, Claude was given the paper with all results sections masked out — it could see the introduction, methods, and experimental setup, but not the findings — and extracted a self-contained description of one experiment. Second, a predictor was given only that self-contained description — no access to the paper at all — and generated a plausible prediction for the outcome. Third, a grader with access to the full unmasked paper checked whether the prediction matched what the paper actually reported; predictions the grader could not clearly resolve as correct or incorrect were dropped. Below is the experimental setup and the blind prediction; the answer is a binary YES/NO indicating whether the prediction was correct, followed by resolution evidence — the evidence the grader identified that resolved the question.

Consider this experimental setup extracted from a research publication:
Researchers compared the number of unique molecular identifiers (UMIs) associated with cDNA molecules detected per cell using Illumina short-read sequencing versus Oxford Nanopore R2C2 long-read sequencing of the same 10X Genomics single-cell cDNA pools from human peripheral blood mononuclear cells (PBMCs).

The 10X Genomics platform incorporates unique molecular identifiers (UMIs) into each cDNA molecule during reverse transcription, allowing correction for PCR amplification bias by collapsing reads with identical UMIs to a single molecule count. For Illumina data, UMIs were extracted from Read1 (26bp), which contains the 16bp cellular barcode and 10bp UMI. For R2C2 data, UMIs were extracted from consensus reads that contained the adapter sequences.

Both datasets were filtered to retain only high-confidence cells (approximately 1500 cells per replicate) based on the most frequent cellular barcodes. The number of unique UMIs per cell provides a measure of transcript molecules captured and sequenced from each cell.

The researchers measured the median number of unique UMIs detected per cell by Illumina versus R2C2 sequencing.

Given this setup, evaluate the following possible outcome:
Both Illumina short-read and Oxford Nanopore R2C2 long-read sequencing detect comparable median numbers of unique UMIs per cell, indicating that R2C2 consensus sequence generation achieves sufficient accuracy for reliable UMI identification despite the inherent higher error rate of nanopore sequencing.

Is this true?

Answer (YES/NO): NO